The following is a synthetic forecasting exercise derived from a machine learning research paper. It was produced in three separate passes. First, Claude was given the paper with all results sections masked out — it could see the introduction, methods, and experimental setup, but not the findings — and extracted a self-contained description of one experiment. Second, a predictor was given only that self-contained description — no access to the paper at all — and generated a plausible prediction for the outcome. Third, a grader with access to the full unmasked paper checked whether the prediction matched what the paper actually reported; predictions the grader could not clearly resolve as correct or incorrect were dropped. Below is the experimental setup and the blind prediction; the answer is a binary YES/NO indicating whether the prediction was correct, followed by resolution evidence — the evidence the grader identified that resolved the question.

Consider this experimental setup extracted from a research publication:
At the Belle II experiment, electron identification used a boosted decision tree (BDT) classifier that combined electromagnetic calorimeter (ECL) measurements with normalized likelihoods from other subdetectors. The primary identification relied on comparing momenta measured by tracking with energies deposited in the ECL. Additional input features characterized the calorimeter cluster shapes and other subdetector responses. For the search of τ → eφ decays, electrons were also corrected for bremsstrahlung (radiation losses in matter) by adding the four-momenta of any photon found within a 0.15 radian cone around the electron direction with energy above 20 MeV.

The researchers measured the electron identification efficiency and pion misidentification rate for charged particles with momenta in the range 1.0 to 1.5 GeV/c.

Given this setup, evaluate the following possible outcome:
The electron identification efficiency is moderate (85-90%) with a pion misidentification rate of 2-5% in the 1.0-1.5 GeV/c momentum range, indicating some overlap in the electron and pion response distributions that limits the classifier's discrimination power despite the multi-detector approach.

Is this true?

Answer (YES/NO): NO